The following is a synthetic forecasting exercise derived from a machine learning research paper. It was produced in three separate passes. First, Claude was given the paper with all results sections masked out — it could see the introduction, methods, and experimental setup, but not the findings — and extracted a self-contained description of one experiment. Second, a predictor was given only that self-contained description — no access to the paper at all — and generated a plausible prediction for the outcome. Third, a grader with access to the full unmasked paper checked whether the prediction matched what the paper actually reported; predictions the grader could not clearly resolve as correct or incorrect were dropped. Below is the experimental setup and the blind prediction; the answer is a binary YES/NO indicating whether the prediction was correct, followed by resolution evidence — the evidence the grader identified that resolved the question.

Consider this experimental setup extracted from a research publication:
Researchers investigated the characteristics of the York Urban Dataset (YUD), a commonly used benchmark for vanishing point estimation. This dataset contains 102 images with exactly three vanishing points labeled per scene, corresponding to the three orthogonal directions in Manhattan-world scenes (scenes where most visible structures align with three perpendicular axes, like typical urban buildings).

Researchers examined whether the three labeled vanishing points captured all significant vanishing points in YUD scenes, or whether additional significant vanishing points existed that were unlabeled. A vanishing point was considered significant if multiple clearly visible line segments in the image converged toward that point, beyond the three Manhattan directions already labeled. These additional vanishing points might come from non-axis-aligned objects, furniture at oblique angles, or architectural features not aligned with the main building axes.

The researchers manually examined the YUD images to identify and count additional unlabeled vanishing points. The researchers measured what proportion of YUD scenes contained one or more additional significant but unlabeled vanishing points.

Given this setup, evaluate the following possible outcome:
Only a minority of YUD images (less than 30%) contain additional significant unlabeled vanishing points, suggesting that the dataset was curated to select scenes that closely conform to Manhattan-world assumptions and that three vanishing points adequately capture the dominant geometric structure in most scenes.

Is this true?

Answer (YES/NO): NO